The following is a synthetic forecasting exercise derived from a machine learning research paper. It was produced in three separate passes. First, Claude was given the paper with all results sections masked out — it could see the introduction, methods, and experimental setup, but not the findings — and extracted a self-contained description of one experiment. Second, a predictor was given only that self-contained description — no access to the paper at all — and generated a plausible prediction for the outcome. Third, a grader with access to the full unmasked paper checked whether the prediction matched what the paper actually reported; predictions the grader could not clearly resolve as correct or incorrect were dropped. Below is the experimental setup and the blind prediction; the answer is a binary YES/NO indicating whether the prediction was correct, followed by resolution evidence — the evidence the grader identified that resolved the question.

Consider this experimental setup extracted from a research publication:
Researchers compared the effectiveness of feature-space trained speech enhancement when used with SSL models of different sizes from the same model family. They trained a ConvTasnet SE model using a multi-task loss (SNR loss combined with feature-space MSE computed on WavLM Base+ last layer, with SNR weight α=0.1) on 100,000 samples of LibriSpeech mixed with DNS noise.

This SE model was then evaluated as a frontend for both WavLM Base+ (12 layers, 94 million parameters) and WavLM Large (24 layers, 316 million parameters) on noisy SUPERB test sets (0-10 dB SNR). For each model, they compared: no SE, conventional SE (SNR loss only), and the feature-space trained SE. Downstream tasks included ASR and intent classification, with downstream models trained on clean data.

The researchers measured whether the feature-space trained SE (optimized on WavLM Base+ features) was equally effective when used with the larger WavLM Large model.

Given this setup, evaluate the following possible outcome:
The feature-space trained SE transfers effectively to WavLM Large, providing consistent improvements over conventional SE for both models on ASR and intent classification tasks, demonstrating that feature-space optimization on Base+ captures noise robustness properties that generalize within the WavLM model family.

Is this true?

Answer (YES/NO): YES